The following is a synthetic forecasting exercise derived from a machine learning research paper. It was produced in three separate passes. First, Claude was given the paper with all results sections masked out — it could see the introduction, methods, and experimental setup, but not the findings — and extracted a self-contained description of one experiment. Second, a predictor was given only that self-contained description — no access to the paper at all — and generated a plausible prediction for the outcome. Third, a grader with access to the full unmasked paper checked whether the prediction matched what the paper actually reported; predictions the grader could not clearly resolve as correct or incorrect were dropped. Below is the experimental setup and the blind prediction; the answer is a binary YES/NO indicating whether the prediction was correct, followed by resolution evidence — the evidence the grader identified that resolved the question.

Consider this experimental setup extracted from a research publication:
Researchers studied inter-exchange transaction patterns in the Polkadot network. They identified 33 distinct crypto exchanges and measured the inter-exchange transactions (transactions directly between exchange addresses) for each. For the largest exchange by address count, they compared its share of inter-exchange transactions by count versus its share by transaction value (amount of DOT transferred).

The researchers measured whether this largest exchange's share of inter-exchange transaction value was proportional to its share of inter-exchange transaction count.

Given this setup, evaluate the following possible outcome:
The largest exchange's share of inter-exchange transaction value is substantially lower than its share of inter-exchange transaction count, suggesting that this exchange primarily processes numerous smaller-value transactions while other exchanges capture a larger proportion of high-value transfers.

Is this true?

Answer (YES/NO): NO